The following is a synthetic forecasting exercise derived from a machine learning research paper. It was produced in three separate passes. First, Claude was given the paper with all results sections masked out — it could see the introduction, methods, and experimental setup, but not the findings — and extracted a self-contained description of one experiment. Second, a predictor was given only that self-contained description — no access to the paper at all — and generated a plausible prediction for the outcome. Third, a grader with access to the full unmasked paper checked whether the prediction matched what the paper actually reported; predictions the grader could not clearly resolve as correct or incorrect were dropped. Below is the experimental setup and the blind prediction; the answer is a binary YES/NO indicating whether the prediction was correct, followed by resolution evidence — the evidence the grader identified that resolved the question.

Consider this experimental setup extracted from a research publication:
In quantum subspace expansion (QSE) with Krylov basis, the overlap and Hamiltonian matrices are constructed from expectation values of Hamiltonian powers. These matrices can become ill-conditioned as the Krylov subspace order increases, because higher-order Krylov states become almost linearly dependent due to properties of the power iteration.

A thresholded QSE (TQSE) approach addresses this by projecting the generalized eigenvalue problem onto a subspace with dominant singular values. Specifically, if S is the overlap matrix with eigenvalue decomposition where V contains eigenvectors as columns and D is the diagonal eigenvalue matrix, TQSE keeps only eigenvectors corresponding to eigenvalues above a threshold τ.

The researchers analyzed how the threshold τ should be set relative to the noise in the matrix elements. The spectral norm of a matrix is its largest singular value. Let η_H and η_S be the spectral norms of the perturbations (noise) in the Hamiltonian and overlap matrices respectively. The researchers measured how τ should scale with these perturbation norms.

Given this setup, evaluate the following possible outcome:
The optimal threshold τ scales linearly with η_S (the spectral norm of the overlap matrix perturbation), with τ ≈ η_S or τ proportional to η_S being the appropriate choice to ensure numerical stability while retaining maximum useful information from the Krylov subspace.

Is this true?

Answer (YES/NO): NO